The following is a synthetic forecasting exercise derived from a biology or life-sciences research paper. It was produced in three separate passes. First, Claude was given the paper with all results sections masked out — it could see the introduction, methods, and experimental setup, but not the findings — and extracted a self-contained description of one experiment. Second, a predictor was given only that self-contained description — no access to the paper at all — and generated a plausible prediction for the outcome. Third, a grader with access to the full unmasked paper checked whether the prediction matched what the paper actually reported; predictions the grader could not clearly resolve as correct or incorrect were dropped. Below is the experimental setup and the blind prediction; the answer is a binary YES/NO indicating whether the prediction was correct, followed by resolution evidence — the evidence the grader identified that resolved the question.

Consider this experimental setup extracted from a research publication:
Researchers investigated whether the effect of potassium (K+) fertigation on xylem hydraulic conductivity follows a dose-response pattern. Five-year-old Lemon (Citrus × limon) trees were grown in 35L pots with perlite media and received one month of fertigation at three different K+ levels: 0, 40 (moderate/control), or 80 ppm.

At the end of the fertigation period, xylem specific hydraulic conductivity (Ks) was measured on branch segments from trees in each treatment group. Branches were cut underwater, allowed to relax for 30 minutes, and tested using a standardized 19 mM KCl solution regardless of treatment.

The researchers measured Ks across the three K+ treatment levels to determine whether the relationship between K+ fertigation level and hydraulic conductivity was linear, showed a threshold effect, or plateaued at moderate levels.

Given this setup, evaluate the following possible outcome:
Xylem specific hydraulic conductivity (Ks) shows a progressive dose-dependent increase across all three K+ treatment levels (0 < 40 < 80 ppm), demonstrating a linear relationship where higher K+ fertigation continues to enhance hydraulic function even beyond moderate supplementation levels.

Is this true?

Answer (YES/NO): YES